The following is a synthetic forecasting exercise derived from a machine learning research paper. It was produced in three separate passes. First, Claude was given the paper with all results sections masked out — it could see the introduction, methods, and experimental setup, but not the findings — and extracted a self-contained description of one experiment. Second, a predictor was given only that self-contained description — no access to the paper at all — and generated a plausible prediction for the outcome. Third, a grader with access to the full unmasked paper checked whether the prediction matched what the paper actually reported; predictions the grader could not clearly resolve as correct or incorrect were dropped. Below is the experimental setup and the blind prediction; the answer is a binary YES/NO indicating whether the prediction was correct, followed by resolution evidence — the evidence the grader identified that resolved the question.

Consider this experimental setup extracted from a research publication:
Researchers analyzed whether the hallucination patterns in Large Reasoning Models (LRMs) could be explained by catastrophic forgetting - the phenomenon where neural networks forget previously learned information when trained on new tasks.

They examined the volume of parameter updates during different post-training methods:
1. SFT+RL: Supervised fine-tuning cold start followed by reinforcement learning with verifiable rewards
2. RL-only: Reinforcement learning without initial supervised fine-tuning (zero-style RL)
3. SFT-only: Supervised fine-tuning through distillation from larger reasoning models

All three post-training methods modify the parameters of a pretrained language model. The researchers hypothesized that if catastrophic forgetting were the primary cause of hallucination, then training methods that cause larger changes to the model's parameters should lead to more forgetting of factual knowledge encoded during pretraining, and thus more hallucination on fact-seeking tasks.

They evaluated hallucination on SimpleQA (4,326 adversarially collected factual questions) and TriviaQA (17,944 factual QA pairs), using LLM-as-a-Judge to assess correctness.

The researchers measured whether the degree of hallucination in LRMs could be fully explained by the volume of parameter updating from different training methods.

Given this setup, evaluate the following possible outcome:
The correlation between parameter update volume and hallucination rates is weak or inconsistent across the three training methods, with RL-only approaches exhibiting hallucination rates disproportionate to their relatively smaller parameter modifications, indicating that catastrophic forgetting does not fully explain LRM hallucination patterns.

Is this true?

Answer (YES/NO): YES